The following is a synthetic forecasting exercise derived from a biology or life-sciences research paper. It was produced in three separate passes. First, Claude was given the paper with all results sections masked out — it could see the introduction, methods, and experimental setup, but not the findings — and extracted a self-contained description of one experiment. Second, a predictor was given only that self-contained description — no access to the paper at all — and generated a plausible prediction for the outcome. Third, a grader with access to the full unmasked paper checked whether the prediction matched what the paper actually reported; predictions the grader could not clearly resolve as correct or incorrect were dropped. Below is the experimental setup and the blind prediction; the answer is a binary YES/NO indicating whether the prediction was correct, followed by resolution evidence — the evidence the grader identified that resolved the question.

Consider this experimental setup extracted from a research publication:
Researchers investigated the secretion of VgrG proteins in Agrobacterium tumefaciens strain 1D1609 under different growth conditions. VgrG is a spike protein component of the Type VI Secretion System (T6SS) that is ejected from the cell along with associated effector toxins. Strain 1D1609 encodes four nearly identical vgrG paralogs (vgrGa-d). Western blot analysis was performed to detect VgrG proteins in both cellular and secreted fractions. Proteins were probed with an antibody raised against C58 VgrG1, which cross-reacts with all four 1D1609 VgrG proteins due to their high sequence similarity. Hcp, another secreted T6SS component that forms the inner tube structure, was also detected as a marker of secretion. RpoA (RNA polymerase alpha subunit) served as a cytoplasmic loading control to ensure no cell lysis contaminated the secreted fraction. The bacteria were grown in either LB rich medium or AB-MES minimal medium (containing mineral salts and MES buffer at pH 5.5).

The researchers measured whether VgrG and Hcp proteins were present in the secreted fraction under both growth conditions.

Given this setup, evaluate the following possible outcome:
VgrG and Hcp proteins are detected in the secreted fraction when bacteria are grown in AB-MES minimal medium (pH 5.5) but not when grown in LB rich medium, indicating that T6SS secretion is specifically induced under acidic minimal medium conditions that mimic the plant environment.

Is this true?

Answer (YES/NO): NO